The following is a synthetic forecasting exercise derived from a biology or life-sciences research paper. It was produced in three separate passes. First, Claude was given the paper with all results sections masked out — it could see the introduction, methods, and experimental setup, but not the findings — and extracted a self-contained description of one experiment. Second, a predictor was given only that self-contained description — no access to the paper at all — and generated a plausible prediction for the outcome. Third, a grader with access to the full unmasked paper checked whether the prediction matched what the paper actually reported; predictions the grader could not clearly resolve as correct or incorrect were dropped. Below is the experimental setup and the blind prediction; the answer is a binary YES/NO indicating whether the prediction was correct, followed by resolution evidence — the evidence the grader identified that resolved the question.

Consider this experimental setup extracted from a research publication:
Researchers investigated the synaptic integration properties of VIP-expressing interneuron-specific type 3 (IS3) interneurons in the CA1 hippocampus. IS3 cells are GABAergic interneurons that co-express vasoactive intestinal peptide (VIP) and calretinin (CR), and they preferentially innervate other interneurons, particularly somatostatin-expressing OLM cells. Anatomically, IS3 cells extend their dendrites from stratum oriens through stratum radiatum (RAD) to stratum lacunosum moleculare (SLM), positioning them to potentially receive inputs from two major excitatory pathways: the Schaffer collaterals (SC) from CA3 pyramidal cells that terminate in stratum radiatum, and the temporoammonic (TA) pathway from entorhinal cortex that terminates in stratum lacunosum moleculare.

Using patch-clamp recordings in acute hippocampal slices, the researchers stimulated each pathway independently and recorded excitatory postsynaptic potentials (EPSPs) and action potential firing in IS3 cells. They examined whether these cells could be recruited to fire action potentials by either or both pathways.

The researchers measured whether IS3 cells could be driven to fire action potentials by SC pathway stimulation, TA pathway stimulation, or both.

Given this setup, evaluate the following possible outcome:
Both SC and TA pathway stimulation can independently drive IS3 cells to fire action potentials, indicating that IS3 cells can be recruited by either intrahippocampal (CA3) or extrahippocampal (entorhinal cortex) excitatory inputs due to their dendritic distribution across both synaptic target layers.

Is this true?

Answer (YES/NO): YES